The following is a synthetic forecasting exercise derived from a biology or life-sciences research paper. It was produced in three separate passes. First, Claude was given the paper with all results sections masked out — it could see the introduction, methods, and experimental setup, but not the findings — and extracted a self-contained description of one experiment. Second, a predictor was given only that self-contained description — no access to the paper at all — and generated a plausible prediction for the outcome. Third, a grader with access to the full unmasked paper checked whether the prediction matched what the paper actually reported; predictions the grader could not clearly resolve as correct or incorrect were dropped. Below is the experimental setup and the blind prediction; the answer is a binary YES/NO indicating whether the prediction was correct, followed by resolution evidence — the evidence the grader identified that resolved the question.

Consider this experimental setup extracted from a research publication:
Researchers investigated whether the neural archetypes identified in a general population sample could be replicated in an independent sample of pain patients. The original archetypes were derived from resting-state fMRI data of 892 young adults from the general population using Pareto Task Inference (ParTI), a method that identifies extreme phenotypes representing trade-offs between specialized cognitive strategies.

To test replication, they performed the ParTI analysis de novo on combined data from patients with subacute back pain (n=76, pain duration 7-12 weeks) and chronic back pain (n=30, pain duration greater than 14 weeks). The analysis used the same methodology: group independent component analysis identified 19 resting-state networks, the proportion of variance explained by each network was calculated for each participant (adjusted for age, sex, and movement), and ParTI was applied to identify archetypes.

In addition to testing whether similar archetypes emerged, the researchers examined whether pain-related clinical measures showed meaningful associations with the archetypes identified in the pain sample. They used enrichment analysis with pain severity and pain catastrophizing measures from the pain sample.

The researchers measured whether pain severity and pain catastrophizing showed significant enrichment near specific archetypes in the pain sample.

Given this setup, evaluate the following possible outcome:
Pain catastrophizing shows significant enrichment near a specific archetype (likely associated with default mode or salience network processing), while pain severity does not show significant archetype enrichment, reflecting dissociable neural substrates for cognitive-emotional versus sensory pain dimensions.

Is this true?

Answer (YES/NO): NO